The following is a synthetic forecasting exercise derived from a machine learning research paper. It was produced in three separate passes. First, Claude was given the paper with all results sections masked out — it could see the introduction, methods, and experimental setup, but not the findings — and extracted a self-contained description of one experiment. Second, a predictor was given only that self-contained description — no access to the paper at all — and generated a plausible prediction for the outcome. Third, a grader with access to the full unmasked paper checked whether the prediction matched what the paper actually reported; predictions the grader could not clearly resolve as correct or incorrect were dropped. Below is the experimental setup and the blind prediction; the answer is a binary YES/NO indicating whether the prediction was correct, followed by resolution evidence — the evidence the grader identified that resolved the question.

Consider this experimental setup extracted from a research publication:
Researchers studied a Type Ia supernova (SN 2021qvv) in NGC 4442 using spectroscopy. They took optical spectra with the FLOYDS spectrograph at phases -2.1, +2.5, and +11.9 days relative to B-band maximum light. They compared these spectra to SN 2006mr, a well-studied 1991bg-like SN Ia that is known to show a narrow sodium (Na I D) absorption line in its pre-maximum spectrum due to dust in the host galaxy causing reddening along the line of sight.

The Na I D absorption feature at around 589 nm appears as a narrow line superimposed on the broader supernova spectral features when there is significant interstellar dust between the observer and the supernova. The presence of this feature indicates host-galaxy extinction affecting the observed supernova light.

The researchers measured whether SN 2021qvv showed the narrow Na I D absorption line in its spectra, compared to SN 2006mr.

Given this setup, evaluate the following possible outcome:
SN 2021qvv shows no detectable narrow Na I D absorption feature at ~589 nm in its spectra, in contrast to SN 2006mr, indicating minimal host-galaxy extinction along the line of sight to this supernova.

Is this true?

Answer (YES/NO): YES